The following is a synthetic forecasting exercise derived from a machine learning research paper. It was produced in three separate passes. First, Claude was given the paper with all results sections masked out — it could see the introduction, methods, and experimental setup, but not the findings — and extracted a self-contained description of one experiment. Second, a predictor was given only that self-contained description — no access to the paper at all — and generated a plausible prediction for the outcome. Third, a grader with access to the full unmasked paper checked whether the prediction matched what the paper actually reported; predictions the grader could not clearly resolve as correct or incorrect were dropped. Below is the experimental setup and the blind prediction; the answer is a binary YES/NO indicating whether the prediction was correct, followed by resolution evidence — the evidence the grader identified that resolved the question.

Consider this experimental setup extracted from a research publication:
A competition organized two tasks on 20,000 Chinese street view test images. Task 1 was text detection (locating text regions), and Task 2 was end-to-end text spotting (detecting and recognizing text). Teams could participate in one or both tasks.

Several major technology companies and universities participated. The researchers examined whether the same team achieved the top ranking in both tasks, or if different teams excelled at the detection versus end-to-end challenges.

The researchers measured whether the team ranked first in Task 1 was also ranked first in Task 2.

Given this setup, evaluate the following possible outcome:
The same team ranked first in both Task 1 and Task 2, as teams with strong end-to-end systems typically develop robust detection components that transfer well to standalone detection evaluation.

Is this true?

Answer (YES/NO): YES